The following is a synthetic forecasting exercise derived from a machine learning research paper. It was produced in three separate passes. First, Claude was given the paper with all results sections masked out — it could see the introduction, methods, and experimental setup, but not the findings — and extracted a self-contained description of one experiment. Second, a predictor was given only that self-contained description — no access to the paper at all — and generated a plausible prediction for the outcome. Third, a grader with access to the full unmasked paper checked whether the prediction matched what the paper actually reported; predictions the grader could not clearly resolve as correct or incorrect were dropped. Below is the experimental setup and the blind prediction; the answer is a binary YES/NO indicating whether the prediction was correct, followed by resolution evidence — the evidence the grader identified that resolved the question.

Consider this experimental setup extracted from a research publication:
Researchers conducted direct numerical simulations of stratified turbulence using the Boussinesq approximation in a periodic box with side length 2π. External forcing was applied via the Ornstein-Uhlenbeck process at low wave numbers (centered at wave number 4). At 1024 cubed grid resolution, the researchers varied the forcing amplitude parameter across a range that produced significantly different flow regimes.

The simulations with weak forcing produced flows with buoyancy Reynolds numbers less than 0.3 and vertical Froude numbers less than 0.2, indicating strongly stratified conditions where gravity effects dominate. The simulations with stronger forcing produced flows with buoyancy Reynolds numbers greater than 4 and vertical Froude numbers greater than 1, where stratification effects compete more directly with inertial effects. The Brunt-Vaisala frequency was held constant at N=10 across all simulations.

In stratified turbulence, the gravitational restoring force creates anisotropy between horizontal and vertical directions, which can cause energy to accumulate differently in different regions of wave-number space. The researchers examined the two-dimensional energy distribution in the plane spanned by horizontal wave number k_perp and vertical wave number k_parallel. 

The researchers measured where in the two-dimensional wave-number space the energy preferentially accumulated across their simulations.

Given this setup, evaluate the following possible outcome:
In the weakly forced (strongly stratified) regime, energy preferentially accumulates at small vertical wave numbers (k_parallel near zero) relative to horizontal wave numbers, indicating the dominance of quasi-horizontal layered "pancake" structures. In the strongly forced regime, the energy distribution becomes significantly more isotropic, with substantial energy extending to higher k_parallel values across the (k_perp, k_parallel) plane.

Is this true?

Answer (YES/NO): NO